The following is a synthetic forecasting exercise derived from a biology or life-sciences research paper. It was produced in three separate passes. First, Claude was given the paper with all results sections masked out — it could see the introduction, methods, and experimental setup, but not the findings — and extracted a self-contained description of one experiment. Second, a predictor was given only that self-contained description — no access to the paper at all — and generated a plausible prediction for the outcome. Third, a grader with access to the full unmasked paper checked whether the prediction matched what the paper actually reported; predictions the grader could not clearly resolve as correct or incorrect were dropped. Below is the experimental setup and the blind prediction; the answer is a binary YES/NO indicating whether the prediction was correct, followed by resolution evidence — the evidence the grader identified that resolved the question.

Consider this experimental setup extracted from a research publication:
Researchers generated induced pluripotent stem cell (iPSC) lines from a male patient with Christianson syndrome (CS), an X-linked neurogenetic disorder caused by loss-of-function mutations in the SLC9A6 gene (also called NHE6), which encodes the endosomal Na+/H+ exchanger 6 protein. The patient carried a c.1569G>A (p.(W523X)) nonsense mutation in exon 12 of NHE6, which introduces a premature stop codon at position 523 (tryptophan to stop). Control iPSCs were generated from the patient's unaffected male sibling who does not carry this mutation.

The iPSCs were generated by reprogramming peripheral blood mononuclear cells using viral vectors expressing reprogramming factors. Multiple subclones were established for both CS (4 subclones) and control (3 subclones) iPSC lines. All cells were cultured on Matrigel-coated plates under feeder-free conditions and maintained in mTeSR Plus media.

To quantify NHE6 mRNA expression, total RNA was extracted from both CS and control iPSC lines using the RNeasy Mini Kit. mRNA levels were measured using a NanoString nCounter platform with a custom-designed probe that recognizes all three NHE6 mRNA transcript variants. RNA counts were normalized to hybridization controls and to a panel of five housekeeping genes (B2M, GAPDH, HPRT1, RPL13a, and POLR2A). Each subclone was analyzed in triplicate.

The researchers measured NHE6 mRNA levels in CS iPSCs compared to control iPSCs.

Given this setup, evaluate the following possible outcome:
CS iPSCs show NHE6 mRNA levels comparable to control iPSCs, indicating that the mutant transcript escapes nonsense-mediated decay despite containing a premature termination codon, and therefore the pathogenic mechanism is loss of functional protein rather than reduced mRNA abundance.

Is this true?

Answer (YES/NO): NO